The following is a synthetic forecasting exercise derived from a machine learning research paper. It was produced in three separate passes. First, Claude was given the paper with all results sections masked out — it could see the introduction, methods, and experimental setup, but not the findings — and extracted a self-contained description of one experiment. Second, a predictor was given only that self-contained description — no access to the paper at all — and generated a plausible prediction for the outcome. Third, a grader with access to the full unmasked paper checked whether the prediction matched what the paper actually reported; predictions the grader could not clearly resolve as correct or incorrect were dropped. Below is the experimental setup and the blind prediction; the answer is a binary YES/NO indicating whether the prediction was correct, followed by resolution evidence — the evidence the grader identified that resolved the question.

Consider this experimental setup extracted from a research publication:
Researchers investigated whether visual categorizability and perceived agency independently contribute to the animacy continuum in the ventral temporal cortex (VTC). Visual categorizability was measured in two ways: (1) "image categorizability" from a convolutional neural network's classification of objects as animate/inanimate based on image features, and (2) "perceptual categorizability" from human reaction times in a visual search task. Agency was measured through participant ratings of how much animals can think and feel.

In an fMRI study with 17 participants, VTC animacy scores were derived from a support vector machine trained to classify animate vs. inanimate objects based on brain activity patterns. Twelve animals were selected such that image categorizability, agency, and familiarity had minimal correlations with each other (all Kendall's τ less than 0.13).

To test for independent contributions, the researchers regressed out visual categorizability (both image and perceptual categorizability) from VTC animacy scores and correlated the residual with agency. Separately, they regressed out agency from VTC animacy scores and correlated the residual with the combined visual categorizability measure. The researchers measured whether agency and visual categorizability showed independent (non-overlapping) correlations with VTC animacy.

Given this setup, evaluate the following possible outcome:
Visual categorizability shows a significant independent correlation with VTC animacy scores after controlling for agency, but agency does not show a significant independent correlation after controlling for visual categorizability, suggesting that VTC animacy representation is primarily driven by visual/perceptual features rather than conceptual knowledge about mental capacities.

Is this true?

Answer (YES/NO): NO